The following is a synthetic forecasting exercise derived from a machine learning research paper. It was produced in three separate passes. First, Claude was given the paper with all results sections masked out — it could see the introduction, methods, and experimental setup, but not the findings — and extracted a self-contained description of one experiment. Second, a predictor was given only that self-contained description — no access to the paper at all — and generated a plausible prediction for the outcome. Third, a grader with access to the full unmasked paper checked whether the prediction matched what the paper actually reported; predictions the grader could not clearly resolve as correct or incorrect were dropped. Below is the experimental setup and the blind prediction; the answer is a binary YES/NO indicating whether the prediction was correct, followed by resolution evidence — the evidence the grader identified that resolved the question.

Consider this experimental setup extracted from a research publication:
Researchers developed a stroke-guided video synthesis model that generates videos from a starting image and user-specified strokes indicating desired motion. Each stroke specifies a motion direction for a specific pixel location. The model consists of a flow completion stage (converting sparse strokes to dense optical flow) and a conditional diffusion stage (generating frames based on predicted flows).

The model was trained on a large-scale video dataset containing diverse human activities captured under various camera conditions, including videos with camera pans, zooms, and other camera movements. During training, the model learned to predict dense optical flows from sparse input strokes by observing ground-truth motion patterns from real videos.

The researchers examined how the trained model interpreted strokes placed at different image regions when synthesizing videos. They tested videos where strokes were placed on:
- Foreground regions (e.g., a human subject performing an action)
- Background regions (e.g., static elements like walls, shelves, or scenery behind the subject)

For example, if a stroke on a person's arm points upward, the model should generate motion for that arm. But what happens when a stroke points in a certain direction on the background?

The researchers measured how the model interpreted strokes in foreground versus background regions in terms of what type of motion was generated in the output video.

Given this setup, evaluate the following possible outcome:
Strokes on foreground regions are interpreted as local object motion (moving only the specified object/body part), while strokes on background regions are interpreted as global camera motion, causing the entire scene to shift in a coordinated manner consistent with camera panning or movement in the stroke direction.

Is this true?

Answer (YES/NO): YES